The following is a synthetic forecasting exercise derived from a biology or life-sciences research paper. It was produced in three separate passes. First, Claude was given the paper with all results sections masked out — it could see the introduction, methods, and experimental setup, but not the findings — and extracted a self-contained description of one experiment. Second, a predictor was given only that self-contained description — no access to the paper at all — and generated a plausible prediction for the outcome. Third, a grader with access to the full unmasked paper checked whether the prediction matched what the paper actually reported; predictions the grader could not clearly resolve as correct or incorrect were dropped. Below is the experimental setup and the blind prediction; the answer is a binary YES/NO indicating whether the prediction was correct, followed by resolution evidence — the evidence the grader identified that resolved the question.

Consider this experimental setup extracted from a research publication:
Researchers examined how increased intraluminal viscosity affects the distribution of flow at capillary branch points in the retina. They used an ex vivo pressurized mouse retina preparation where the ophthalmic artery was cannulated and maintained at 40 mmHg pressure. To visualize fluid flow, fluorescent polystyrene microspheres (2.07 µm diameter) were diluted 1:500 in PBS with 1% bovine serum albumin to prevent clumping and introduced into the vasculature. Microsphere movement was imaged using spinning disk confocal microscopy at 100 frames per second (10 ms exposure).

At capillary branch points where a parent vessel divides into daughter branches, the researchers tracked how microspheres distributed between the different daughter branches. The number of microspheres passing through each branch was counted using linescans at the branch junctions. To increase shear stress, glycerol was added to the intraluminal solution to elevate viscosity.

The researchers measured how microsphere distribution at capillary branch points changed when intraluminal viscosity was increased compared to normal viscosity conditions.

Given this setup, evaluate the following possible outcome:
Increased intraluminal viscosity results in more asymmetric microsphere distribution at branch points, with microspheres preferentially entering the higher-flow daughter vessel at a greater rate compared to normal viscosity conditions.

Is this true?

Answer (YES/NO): YES